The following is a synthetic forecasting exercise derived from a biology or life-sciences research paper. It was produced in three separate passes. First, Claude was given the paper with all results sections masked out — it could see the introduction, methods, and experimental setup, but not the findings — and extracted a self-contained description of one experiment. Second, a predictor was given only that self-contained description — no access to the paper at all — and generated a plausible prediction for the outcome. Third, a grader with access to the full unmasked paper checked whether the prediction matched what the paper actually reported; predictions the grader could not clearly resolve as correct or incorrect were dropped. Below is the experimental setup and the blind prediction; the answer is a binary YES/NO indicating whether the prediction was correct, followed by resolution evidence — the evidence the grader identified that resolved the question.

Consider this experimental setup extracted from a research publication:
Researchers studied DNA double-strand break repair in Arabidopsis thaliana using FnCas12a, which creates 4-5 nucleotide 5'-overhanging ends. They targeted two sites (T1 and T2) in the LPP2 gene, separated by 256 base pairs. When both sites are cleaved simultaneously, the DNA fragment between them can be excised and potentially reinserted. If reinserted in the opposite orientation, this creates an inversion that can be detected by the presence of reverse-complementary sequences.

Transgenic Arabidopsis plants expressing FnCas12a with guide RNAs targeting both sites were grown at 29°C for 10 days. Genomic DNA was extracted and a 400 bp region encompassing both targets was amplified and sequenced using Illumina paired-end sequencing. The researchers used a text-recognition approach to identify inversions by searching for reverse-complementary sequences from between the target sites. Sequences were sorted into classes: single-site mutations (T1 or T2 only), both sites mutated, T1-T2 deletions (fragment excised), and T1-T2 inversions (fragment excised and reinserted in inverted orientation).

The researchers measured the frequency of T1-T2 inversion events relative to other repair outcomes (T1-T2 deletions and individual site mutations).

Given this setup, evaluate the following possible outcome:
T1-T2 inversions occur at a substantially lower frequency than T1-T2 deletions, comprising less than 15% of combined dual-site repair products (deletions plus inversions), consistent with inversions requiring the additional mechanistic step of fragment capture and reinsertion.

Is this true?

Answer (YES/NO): NO